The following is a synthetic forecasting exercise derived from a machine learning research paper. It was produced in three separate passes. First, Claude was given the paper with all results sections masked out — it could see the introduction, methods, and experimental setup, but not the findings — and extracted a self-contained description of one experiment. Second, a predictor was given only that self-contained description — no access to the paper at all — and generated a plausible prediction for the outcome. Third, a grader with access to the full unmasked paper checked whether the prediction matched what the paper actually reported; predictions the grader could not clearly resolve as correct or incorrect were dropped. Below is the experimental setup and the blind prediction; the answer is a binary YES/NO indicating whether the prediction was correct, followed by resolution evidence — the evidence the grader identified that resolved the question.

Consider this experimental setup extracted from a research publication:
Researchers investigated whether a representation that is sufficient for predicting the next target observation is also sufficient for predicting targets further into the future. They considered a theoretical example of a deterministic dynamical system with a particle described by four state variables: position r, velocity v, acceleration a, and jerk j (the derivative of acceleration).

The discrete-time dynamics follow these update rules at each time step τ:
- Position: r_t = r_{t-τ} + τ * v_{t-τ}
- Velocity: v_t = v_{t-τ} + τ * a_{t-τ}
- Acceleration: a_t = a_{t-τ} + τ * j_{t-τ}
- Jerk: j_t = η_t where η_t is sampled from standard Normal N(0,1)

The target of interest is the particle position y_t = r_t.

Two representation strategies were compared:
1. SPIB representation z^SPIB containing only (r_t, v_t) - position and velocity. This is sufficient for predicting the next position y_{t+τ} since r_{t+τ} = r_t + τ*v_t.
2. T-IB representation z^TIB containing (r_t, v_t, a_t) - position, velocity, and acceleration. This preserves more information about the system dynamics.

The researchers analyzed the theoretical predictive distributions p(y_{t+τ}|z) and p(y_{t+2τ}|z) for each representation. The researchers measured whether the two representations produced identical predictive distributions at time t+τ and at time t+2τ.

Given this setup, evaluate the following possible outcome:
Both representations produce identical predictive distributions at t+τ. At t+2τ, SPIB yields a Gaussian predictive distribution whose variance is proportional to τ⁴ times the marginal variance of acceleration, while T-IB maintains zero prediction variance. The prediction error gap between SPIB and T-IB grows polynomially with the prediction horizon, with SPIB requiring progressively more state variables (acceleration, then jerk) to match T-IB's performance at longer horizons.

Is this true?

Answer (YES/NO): NO